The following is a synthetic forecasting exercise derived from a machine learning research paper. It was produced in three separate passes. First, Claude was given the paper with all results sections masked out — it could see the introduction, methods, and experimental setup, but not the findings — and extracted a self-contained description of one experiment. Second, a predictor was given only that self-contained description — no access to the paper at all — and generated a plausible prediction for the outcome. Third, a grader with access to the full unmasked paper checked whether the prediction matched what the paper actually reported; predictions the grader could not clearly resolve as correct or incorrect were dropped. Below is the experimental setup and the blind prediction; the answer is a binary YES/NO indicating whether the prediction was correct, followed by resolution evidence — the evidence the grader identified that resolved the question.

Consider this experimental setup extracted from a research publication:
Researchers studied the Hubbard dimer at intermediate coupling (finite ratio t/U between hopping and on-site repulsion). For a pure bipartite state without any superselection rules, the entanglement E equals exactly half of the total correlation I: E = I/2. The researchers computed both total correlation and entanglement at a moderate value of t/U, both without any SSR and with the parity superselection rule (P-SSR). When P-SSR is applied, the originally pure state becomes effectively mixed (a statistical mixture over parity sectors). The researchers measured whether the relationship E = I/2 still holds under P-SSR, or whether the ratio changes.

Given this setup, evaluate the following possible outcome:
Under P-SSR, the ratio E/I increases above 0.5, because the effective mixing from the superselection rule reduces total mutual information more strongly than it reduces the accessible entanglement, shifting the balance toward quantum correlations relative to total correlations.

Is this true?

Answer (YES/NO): NO